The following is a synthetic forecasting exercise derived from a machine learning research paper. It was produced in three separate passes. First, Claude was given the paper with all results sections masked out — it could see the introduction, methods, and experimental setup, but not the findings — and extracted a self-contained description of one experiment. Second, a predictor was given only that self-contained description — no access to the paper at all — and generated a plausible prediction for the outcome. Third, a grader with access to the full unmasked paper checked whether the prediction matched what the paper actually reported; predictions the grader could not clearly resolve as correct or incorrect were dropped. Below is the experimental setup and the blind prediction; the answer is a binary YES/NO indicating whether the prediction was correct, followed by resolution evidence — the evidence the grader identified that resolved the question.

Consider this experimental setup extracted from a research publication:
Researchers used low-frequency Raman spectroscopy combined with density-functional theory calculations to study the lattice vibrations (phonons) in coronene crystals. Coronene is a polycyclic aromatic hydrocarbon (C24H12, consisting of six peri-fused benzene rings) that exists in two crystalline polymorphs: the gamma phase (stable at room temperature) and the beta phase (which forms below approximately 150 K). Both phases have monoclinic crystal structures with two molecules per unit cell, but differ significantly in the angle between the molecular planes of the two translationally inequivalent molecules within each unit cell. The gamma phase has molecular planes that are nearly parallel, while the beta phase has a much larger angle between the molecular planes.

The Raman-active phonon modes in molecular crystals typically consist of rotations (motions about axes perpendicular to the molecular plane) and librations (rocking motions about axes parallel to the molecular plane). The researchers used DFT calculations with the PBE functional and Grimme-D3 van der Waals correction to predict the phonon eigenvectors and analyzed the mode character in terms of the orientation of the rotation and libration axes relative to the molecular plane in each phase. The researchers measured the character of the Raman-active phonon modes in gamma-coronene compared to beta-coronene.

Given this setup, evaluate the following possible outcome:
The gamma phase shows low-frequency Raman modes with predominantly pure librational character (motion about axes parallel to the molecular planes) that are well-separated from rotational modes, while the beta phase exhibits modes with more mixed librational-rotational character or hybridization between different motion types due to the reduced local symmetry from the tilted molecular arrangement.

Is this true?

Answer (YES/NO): YES